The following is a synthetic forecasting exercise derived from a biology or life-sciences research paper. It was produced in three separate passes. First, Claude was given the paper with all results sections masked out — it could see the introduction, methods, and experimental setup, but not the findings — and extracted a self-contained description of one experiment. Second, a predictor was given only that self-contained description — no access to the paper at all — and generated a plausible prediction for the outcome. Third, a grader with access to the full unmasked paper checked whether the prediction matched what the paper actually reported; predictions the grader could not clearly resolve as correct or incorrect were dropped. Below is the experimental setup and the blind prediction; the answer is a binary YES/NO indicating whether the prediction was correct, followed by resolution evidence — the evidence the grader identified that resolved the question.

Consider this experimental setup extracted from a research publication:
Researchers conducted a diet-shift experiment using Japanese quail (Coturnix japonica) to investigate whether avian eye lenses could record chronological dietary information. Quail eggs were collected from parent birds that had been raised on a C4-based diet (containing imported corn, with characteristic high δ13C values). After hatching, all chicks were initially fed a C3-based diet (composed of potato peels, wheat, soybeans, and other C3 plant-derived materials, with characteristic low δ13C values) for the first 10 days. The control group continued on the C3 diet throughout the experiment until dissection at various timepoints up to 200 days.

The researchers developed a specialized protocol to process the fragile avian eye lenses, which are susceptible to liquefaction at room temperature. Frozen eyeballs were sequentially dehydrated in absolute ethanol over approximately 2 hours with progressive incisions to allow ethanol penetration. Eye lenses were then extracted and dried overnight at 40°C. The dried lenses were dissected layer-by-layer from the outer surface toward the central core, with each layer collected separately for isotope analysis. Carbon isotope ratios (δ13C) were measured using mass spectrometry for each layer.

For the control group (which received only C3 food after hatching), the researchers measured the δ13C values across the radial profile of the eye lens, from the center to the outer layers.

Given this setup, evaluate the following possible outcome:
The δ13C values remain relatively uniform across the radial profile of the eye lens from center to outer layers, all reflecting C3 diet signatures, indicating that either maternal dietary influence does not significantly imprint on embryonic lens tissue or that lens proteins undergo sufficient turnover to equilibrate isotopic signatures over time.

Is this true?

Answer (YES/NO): NO